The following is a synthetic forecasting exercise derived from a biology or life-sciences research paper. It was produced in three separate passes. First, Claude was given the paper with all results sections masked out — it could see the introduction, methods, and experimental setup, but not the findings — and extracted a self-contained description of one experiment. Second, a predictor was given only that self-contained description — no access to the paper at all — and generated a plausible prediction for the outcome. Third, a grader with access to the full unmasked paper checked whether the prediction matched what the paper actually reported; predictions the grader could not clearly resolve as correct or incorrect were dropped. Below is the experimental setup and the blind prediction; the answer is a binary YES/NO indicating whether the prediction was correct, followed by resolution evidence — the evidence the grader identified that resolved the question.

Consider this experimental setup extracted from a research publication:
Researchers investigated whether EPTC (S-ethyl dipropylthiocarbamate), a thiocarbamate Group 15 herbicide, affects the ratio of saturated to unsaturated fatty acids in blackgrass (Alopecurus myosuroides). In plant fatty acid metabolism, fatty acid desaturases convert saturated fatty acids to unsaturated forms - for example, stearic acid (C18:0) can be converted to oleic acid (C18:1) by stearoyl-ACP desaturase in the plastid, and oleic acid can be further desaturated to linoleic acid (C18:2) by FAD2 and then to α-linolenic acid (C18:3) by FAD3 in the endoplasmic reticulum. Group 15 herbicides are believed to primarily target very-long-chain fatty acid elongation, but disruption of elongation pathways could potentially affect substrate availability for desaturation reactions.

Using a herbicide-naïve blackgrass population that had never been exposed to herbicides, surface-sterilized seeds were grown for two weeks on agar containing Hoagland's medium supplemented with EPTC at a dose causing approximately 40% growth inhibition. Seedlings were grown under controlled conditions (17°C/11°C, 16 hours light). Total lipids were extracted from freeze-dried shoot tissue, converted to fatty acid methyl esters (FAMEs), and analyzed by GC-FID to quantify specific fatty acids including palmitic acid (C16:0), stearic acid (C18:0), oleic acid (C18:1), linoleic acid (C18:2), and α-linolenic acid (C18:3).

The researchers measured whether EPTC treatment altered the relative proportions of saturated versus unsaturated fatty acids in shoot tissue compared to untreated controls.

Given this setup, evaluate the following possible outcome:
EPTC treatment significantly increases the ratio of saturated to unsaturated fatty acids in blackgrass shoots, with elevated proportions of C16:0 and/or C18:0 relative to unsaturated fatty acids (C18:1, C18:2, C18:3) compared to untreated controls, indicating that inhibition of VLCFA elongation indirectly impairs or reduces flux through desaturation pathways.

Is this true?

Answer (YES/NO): NO